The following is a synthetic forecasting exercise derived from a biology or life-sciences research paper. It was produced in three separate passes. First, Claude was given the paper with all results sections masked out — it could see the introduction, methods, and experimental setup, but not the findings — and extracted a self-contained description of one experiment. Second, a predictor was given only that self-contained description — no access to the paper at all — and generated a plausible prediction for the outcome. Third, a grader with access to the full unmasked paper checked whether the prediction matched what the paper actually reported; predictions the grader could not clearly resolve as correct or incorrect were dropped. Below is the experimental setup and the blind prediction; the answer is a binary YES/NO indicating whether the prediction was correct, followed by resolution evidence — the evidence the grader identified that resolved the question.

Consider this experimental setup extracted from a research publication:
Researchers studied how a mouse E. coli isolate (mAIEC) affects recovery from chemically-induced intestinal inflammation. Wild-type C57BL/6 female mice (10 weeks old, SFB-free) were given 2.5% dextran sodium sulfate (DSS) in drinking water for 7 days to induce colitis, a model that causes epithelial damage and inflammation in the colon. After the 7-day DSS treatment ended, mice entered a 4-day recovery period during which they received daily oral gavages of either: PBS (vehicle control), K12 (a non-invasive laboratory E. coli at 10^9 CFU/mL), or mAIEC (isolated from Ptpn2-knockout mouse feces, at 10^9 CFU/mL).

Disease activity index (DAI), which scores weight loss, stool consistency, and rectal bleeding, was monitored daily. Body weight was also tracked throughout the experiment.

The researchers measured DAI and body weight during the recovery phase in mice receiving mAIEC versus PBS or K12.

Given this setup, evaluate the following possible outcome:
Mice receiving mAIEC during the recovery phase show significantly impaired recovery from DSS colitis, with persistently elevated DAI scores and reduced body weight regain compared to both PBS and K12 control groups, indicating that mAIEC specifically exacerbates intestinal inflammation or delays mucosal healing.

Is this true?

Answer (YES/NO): YES